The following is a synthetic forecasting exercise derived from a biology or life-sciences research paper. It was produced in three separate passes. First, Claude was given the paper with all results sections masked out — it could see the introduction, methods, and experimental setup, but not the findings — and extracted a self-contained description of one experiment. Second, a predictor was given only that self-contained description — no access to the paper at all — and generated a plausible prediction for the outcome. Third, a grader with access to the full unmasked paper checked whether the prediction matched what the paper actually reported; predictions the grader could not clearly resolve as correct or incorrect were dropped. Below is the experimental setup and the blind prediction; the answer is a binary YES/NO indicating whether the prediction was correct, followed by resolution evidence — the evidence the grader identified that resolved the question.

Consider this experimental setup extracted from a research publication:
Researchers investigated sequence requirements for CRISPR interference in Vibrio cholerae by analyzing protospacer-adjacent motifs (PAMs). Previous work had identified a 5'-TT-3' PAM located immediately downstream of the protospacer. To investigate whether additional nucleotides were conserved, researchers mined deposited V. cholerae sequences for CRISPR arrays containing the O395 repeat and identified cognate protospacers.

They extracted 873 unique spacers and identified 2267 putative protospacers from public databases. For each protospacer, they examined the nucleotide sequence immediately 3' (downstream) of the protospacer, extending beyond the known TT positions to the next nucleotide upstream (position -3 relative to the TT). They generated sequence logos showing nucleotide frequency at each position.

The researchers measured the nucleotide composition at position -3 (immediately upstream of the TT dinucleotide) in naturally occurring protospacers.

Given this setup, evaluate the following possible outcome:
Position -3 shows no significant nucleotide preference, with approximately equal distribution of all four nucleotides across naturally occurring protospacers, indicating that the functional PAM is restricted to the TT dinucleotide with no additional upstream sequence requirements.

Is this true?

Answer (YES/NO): NO